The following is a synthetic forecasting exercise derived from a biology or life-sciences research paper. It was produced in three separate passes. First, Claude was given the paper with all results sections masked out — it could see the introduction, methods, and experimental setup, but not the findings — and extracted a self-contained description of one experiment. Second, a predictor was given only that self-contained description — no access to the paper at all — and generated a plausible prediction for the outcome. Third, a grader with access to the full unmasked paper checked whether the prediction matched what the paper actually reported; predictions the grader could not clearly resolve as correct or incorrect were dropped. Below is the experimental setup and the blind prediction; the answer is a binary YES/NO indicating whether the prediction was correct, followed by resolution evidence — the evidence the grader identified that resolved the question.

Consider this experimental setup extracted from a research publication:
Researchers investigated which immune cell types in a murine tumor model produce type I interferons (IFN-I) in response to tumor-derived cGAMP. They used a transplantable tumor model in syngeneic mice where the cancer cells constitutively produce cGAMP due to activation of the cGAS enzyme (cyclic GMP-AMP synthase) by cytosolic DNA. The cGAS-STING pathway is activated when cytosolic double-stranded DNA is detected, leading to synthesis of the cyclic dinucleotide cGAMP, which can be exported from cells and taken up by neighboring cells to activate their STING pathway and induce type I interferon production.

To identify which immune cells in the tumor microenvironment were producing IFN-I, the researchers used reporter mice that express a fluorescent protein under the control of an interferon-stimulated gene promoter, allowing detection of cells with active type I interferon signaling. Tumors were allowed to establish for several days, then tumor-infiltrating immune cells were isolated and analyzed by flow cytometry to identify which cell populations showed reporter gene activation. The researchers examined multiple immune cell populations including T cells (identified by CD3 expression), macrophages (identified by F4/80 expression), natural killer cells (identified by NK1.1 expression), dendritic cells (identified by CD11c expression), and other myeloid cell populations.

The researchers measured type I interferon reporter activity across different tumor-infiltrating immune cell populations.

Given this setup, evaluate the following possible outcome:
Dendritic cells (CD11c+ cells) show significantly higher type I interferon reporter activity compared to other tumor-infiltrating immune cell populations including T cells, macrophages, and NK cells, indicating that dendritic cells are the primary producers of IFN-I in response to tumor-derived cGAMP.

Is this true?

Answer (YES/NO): NO